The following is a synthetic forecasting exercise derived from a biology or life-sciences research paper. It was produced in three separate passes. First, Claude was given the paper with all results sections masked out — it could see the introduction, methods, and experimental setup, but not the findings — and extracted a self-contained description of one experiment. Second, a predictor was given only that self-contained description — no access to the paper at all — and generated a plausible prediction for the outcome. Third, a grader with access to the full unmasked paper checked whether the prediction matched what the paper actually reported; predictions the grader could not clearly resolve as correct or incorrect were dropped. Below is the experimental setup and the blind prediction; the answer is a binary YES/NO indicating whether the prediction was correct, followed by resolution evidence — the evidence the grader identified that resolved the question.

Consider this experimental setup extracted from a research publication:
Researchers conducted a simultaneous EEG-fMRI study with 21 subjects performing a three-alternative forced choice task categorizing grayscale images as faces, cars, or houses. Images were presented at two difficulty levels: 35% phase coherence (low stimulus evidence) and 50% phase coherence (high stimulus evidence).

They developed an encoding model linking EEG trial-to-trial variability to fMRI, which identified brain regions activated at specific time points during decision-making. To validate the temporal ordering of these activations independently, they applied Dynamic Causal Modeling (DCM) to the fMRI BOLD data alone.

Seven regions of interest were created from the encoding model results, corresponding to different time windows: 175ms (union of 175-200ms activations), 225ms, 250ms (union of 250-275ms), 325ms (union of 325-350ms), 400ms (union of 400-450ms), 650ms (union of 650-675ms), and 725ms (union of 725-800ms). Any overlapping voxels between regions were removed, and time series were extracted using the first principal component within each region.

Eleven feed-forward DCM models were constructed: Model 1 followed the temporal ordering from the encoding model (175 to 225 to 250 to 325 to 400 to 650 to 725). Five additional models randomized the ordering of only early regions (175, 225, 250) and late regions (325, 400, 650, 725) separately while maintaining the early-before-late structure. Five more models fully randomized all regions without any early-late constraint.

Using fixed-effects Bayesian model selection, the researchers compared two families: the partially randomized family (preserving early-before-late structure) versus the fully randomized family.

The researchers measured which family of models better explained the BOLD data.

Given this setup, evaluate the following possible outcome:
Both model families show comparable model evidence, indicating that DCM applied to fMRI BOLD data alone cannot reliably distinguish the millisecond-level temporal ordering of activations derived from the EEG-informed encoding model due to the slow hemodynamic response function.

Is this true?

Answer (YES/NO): NO